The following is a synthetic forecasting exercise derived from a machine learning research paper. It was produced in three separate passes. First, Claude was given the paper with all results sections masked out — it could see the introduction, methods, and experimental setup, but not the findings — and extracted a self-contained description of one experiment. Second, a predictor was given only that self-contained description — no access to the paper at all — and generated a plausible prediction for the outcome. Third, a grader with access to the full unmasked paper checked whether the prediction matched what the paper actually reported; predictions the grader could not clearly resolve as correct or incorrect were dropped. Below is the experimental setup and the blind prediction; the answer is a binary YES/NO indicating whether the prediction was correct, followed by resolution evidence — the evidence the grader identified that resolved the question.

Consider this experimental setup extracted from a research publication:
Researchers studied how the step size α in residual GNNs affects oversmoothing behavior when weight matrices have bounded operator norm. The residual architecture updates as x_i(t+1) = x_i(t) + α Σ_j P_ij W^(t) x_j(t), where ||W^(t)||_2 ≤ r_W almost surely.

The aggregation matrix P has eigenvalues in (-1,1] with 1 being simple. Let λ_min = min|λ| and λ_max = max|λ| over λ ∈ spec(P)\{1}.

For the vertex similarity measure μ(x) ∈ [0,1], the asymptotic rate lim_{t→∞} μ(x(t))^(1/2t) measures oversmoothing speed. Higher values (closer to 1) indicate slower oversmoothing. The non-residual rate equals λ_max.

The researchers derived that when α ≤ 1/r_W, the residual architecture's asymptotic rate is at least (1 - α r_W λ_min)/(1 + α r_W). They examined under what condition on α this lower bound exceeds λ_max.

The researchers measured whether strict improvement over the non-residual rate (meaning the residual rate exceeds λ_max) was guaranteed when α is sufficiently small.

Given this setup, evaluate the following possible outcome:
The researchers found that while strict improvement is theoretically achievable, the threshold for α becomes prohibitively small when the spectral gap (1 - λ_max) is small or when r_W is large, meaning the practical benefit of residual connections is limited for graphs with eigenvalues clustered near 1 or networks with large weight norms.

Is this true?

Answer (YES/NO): NO